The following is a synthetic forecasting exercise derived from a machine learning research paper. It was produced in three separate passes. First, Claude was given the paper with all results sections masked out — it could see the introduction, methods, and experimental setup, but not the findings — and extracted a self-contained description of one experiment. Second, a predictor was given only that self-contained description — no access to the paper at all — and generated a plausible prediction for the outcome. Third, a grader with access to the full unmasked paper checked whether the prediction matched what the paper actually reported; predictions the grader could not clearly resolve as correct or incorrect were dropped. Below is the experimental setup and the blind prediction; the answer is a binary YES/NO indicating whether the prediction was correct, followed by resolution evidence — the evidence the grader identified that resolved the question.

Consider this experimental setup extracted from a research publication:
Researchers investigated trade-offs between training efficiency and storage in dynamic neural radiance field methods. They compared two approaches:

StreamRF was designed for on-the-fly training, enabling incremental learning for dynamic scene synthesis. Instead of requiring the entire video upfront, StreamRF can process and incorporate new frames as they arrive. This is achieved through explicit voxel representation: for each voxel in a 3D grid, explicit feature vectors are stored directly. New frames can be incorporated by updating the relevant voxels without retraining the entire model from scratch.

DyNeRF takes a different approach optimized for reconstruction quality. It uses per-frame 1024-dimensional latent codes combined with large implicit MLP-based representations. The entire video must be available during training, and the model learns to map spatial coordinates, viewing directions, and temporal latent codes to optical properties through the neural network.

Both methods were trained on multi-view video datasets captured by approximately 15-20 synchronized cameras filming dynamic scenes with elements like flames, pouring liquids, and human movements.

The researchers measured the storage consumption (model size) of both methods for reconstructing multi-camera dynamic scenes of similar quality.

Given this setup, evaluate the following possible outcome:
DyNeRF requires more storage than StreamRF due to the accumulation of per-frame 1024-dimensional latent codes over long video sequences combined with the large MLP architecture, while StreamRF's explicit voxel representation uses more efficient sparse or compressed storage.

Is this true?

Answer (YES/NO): NO